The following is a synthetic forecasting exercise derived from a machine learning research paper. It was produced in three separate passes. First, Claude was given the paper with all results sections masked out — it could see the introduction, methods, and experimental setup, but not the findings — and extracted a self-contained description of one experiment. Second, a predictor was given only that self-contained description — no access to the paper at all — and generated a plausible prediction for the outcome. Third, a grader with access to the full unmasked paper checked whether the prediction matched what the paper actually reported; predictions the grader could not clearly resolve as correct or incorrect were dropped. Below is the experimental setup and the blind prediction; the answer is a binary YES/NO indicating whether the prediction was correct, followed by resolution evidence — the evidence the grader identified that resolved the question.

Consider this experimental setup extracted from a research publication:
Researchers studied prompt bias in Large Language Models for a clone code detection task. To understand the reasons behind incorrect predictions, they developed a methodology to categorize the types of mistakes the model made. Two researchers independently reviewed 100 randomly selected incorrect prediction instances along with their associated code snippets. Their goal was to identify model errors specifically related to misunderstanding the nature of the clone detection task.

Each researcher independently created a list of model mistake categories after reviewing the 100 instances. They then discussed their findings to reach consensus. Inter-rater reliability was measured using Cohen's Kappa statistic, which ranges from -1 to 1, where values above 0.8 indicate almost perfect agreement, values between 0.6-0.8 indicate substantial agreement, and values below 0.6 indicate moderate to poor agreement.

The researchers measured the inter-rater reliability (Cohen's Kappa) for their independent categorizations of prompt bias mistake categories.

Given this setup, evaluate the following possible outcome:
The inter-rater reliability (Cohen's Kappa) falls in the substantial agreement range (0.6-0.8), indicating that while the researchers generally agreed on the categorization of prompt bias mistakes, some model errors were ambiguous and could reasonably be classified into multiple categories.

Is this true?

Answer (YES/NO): NO